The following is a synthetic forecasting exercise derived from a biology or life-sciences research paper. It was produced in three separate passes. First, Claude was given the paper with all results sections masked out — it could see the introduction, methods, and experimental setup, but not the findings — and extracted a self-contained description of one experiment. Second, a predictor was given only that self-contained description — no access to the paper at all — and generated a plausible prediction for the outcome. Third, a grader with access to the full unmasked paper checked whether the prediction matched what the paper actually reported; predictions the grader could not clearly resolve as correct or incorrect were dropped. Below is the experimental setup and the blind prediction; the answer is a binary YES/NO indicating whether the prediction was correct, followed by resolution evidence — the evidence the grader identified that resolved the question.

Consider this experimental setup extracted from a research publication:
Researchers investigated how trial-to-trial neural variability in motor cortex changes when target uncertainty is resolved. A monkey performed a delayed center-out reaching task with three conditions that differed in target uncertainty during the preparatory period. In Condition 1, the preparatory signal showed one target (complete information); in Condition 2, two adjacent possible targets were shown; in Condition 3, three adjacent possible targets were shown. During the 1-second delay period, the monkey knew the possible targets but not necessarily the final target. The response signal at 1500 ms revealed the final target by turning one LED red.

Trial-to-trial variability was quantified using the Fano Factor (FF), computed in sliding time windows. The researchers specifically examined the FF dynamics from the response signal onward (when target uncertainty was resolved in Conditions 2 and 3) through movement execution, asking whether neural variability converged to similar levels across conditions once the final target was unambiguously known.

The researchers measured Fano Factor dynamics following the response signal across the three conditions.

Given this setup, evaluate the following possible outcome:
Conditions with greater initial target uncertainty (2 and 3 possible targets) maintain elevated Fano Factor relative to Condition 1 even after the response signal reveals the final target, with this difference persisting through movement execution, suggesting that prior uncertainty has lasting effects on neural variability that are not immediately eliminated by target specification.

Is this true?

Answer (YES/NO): NO